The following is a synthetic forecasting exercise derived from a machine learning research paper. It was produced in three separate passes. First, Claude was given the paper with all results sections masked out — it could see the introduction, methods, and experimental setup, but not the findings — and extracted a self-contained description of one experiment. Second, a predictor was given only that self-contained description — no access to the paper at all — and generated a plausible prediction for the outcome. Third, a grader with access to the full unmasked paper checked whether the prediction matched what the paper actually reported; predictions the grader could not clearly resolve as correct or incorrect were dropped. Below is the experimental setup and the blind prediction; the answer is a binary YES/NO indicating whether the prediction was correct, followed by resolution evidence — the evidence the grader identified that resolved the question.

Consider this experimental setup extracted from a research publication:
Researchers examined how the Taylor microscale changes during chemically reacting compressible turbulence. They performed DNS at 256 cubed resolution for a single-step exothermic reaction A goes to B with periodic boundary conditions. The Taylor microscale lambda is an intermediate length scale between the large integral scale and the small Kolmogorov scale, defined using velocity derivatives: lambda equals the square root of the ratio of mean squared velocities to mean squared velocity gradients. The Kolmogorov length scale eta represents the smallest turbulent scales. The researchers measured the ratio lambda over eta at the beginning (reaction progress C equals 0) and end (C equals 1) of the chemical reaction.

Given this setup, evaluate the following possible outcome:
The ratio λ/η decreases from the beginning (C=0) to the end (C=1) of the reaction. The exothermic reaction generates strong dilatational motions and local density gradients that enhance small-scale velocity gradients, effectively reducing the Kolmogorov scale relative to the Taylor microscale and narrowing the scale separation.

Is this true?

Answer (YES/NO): YES